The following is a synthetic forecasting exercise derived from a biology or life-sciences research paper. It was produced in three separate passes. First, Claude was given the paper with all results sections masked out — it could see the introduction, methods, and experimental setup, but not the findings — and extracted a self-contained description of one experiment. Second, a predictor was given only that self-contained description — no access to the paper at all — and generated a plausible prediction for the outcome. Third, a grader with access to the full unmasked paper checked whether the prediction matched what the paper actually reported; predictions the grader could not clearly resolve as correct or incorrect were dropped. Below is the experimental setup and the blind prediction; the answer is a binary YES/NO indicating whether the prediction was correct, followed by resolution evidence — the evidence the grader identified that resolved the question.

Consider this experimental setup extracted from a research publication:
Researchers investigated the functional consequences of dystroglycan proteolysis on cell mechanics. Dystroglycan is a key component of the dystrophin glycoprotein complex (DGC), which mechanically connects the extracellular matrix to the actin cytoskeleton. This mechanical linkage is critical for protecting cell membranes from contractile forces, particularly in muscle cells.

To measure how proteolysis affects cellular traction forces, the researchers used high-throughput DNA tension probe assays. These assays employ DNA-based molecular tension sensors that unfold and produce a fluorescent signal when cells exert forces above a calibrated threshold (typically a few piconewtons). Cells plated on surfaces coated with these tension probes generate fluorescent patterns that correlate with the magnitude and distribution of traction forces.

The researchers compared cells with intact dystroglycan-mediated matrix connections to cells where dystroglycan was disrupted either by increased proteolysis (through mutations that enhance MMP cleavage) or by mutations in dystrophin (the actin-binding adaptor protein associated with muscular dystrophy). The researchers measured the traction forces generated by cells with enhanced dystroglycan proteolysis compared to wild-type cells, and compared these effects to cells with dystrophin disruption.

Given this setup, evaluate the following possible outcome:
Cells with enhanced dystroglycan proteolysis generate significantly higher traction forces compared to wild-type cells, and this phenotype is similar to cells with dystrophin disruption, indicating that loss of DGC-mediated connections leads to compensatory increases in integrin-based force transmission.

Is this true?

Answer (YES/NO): NO